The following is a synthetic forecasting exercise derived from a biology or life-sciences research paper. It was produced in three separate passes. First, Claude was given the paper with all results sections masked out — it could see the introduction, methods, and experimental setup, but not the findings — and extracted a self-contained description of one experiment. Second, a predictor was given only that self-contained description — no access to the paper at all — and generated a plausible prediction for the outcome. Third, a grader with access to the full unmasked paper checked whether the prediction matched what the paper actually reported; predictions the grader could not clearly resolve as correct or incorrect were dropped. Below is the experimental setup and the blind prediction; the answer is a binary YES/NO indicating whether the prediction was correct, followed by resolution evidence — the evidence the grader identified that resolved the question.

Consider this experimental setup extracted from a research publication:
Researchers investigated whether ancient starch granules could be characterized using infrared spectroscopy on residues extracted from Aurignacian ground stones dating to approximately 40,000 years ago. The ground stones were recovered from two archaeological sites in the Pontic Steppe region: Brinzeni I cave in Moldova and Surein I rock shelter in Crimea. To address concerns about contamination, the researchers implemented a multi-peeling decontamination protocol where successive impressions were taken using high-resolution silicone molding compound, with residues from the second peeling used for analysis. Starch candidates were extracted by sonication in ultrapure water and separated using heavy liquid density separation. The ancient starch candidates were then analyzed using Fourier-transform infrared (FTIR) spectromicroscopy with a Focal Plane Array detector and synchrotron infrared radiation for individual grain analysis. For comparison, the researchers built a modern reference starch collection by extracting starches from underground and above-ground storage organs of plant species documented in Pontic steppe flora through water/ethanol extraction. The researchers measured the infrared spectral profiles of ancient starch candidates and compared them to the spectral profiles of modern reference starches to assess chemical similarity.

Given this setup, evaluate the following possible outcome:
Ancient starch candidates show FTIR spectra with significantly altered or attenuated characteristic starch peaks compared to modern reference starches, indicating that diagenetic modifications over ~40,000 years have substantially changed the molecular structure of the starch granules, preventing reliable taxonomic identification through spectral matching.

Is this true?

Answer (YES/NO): NO